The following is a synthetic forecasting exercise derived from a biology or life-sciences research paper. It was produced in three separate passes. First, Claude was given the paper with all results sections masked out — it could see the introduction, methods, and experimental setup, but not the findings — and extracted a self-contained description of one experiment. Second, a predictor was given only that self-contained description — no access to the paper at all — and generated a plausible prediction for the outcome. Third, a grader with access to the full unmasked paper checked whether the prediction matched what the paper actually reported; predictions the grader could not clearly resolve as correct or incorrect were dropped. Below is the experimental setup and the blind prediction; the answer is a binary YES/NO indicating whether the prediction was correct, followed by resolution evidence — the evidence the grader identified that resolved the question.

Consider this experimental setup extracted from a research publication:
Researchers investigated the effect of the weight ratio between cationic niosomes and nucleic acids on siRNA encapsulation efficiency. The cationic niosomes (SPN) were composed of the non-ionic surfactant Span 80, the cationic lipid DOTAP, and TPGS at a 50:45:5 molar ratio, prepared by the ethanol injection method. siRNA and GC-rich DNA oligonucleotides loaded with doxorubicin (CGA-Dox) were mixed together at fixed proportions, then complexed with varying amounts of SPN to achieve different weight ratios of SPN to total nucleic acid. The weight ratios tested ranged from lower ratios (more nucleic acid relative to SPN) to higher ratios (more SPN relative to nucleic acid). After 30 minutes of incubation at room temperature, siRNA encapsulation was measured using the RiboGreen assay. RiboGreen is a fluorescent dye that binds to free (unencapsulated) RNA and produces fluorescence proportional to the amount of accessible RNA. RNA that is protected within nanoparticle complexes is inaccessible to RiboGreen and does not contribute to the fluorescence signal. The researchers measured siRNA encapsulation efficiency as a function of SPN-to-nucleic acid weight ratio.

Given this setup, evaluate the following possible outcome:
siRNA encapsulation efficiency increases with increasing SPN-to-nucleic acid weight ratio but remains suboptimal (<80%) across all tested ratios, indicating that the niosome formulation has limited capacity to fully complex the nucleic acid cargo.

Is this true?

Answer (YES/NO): NO